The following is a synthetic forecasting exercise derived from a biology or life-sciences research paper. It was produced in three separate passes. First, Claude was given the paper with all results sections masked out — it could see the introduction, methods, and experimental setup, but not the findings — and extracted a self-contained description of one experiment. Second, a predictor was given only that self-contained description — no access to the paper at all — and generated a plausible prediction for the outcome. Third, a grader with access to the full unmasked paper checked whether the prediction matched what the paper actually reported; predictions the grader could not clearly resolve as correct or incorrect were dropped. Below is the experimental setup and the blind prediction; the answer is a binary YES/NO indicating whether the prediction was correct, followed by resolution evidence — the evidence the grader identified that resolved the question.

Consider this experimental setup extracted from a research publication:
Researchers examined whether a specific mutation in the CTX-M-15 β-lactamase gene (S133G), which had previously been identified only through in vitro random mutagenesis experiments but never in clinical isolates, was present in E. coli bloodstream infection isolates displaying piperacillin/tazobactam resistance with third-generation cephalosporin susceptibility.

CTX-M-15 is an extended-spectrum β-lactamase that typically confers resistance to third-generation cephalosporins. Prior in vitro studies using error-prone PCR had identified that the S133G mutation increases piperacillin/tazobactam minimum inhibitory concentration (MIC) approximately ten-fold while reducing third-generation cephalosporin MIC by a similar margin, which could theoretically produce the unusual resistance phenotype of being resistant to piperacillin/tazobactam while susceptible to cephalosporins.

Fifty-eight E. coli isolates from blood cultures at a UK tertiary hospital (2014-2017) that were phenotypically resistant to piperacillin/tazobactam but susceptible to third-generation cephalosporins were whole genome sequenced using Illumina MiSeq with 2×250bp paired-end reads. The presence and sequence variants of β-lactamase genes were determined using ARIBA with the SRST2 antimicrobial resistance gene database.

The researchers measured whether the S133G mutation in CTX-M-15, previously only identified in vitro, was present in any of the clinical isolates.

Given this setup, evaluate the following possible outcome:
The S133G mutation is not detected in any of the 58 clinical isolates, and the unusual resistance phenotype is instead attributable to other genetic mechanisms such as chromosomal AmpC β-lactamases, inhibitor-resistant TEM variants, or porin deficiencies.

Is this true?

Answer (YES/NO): NO